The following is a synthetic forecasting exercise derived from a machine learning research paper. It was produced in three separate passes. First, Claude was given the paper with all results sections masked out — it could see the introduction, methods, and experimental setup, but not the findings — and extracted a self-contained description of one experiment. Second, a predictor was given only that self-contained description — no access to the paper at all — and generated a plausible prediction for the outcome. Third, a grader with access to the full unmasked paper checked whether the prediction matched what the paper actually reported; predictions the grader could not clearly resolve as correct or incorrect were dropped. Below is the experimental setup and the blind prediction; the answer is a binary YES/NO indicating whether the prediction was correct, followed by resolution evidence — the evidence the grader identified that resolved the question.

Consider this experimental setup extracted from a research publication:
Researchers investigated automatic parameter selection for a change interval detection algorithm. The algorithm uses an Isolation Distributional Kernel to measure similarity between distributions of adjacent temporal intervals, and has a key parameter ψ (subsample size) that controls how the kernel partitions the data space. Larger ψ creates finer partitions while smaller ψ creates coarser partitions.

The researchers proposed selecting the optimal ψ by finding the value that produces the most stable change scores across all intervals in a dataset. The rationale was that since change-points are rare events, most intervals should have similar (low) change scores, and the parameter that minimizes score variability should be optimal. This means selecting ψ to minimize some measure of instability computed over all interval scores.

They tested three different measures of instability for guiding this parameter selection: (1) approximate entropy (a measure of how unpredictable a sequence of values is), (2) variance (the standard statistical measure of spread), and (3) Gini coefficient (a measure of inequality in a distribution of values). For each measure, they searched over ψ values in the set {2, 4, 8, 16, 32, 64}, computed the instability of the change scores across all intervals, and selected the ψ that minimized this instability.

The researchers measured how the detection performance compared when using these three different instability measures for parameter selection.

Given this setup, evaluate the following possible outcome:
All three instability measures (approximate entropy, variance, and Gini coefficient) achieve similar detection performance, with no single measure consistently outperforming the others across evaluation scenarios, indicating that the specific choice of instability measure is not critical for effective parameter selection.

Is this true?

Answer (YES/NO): YES